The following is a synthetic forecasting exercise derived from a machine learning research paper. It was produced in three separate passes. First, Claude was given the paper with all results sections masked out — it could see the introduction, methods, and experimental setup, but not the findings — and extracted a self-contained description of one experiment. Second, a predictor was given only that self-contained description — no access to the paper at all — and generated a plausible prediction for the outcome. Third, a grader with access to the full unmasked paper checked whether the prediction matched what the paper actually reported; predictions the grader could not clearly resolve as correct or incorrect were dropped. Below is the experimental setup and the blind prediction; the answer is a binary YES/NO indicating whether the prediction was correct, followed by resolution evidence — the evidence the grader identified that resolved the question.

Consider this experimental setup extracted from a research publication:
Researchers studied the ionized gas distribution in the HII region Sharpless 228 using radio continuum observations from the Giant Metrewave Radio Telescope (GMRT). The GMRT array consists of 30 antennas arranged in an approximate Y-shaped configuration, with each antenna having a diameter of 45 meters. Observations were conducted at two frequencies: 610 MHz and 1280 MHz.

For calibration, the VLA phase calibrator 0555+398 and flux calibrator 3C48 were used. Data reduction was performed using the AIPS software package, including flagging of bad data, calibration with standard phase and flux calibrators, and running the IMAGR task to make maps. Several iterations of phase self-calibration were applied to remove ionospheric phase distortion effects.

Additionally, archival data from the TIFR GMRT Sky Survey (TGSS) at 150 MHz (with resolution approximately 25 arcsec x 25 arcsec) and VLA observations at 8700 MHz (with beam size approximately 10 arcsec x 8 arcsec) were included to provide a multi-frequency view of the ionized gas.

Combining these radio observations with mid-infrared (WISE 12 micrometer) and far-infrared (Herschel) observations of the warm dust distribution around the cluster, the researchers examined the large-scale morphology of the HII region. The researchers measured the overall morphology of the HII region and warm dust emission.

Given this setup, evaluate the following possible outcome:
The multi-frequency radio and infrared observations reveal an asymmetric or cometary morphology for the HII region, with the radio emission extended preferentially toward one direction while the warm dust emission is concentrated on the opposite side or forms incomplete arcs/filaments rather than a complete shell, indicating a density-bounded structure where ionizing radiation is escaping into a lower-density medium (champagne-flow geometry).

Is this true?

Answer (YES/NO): NO